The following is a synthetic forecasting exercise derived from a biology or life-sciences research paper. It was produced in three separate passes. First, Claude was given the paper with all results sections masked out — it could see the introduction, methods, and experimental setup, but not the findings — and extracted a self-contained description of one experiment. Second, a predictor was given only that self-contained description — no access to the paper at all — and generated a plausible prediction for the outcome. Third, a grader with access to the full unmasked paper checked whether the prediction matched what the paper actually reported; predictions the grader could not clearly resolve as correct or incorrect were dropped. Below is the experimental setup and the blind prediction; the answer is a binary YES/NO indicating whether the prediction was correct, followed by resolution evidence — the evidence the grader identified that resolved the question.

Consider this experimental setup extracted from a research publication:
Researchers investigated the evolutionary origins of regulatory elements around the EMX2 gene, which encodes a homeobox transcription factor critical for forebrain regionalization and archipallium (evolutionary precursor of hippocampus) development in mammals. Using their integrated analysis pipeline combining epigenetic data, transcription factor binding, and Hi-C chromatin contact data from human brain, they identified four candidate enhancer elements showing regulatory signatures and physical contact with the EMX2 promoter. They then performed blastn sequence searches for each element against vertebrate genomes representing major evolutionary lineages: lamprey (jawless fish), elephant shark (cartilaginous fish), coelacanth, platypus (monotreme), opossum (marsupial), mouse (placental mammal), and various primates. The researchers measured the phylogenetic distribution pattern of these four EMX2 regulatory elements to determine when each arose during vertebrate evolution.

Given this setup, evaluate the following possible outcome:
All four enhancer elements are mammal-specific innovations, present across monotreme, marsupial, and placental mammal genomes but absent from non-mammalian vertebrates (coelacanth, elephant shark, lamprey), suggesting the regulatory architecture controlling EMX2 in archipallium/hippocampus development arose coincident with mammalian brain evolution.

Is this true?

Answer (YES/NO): NO